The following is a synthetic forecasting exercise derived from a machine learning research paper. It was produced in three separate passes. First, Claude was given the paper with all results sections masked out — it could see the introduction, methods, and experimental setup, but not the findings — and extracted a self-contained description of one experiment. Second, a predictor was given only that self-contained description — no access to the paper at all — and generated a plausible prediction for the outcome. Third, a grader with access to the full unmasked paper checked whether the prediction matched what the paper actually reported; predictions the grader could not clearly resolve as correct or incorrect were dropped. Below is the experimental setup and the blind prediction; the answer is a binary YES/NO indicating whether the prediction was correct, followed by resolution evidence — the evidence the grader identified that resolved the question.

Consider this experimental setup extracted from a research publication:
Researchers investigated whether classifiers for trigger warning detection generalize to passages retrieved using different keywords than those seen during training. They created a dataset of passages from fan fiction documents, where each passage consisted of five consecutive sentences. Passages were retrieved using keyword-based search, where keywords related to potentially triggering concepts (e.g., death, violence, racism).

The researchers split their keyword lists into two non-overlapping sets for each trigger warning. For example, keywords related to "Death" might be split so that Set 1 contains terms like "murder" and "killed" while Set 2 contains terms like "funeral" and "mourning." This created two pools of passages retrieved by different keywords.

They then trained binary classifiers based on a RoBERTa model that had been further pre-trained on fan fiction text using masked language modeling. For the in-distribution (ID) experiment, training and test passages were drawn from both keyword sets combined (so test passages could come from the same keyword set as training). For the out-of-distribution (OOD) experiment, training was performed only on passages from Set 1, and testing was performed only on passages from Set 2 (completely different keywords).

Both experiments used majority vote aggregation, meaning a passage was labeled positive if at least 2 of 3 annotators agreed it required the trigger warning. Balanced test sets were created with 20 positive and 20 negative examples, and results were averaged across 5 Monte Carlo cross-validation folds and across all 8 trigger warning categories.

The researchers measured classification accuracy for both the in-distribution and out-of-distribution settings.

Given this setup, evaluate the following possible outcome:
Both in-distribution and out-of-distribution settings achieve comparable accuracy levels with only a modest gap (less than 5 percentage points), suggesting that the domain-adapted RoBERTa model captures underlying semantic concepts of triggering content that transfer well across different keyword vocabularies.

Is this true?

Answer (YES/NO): NO